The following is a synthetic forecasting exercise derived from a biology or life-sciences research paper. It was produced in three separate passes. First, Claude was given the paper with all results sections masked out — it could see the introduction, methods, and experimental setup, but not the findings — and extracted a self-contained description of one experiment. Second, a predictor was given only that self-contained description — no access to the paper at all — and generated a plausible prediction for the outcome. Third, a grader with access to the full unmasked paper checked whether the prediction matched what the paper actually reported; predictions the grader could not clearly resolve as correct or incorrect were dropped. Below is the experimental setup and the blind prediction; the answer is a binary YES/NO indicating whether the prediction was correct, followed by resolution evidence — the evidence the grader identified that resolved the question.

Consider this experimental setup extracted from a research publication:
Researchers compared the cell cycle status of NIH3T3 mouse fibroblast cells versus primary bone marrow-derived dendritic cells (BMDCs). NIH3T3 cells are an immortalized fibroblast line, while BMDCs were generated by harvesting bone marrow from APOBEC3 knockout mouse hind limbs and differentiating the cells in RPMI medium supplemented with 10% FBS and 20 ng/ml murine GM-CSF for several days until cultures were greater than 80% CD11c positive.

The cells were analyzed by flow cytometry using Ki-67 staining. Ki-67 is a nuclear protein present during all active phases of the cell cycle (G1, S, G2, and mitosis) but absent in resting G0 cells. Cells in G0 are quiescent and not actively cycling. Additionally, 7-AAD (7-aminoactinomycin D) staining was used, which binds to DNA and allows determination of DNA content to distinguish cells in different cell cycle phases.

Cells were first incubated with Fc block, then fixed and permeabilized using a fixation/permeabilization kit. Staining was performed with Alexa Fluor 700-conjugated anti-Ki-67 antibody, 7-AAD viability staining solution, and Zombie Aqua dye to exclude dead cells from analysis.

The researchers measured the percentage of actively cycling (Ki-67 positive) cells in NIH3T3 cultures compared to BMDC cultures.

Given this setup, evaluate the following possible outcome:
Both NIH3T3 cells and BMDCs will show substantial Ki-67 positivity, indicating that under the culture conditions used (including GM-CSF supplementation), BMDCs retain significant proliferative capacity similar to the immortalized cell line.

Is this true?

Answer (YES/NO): NO